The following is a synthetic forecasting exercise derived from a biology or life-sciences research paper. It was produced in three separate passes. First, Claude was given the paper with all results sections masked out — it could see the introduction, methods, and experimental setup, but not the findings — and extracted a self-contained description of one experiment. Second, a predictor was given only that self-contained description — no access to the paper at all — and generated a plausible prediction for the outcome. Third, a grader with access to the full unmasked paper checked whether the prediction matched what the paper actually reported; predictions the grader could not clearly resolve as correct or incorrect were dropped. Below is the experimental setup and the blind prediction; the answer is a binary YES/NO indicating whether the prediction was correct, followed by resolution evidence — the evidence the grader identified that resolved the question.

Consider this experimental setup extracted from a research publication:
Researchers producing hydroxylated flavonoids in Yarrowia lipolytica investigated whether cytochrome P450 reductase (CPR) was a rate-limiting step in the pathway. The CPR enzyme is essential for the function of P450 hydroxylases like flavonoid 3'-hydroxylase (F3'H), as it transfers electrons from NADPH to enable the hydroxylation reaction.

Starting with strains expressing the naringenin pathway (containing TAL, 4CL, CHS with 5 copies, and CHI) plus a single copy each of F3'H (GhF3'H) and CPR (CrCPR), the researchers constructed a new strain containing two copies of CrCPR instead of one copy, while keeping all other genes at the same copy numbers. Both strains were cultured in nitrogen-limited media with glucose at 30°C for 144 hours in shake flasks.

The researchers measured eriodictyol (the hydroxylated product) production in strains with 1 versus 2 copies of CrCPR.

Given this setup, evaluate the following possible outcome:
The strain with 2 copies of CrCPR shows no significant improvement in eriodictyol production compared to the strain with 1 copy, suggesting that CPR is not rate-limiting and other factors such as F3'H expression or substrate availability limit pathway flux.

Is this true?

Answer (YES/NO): NO